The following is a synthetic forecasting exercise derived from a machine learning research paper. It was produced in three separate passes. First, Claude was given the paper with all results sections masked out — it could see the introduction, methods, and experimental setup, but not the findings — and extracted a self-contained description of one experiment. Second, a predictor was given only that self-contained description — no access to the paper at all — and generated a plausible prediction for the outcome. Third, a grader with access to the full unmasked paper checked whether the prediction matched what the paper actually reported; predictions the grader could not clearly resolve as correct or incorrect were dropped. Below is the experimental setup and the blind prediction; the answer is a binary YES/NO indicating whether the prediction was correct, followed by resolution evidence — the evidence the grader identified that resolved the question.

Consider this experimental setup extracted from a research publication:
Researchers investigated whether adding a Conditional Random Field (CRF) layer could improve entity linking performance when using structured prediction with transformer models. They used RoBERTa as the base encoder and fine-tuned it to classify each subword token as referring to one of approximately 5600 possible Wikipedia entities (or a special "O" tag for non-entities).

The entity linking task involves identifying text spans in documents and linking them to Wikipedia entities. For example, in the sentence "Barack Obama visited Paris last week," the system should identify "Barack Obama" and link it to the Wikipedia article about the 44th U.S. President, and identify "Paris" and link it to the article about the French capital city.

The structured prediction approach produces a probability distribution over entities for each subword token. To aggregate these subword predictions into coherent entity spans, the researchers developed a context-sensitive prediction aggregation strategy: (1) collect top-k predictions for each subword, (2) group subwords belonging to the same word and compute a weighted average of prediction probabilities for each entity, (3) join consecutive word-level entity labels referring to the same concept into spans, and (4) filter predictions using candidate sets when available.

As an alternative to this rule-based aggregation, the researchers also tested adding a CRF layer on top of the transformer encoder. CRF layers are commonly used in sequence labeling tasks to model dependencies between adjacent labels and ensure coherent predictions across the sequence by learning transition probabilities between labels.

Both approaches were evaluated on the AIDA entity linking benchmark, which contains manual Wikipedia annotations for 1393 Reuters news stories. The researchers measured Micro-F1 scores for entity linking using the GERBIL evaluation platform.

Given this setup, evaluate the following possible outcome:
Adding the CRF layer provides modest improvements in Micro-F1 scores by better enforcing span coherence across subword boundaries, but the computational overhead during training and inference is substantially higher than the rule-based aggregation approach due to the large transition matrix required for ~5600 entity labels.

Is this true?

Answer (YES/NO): NO